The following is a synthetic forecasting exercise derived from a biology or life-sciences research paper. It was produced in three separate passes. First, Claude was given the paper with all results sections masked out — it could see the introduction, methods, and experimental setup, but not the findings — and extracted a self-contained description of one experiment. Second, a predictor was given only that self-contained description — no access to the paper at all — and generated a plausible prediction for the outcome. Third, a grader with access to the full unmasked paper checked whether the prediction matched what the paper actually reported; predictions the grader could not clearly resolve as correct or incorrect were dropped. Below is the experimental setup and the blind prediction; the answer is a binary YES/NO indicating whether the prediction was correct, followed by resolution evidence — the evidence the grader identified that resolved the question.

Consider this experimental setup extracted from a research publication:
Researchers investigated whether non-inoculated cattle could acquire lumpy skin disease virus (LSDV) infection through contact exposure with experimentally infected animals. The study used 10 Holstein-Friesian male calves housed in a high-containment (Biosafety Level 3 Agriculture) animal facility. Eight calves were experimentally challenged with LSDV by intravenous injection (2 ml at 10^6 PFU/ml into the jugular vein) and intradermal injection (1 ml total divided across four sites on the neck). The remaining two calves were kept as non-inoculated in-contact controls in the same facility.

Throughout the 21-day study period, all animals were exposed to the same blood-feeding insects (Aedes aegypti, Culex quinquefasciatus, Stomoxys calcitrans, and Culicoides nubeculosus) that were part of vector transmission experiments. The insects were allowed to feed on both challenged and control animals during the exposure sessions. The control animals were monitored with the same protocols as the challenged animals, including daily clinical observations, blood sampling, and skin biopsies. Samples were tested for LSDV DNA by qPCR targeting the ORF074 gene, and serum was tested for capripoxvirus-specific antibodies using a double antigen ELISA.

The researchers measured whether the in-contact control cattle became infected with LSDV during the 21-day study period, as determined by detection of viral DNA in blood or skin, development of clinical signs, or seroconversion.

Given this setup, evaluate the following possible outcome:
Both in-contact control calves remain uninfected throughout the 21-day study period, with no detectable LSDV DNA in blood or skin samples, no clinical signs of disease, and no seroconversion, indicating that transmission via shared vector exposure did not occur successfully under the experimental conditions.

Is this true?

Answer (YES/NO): YES